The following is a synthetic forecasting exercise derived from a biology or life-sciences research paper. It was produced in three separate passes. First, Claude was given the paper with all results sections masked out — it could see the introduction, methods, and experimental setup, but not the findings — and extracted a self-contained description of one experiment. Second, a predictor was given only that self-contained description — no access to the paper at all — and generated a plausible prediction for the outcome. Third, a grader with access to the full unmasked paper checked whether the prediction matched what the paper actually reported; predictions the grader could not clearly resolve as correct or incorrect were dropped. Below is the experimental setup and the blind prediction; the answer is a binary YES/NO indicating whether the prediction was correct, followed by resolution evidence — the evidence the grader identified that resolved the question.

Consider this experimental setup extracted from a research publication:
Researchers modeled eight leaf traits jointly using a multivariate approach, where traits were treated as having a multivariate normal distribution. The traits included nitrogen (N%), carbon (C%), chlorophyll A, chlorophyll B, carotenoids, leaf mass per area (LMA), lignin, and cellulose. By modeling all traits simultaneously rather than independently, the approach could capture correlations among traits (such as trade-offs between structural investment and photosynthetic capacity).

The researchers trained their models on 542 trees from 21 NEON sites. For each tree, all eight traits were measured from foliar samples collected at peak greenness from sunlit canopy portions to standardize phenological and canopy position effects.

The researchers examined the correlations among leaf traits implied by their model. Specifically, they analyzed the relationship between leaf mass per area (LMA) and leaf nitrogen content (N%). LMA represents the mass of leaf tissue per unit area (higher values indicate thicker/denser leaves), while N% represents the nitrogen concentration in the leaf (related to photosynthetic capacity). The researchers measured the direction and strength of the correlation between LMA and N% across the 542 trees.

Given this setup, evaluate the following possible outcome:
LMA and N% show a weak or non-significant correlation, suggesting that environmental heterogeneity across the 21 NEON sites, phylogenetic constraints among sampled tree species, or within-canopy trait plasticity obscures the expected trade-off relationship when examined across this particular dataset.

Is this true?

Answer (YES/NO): NO